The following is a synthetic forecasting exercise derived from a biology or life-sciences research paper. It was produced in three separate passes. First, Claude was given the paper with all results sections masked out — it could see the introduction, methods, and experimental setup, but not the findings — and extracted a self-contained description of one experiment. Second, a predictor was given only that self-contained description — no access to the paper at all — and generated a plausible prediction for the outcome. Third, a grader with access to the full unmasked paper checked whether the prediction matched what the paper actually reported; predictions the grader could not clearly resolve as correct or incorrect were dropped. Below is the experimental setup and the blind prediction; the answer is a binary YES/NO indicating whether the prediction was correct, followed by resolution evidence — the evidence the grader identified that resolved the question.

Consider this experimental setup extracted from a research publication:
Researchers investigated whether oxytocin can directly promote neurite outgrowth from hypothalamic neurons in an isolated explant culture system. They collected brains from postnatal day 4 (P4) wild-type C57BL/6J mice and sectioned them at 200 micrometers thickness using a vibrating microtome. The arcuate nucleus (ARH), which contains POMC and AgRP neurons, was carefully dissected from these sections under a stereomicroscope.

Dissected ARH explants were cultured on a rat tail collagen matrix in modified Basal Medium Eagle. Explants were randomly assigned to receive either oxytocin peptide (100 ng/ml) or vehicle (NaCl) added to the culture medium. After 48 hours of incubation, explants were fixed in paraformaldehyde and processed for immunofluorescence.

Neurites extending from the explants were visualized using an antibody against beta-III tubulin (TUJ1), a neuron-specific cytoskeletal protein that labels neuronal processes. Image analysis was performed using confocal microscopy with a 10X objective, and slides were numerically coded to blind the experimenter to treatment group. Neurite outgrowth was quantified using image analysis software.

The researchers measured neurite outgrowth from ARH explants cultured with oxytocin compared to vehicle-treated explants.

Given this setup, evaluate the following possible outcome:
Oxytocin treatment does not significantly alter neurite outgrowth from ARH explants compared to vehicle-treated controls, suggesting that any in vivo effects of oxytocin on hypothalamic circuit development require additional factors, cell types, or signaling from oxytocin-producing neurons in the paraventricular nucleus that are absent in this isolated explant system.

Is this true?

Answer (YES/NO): NO